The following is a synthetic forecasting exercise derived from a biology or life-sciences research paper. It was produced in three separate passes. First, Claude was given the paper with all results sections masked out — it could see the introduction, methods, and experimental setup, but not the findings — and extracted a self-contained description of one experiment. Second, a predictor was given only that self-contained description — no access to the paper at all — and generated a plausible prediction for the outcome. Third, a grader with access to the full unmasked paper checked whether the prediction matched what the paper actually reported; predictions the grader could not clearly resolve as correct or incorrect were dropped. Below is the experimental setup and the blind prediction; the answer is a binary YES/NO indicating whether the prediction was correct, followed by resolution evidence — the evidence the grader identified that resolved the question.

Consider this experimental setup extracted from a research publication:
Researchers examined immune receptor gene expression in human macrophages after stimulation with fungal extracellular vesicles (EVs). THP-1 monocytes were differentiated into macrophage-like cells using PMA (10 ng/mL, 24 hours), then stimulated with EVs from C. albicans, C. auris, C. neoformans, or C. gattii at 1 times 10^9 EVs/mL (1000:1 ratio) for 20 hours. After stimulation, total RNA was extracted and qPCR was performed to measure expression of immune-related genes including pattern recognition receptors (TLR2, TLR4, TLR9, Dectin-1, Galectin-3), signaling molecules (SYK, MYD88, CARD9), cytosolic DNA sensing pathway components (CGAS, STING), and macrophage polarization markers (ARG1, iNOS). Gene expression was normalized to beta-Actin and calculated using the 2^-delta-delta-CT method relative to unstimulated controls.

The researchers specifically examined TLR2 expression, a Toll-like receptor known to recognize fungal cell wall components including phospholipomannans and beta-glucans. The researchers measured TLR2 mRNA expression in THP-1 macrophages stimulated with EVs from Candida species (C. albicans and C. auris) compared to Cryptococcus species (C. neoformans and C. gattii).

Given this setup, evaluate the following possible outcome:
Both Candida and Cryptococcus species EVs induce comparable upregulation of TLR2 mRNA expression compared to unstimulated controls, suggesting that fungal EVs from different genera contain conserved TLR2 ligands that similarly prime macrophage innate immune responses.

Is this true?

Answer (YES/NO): NO